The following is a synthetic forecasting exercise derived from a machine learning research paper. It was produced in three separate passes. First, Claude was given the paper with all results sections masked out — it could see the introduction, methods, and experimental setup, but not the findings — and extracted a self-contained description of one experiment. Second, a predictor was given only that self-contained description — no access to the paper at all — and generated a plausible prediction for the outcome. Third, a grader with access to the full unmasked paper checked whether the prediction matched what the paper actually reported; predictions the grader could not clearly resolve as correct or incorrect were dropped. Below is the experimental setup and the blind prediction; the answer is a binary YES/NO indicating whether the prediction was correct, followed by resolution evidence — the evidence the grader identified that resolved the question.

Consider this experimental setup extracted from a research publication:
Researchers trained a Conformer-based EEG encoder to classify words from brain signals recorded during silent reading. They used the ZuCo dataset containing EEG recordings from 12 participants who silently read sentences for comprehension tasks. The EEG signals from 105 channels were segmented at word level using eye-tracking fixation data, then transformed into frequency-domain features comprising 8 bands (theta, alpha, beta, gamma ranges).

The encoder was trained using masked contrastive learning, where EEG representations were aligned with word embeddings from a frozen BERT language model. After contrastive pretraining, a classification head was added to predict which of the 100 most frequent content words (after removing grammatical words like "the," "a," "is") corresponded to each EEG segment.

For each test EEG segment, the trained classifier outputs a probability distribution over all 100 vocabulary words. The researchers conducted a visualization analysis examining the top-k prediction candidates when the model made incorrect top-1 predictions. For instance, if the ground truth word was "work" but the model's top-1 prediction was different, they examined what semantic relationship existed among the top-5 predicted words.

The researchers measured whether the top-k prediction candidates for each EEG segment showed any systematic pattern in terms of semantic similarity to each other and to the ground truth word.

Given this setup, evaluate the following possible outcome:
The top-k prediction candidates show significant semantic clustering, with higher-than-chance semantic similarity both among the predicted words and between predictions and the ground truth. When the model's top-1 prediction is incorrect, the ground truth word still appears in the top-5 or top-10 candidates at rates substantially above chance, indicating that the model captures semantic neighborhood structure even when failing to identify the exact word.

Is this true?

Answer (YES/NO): YES